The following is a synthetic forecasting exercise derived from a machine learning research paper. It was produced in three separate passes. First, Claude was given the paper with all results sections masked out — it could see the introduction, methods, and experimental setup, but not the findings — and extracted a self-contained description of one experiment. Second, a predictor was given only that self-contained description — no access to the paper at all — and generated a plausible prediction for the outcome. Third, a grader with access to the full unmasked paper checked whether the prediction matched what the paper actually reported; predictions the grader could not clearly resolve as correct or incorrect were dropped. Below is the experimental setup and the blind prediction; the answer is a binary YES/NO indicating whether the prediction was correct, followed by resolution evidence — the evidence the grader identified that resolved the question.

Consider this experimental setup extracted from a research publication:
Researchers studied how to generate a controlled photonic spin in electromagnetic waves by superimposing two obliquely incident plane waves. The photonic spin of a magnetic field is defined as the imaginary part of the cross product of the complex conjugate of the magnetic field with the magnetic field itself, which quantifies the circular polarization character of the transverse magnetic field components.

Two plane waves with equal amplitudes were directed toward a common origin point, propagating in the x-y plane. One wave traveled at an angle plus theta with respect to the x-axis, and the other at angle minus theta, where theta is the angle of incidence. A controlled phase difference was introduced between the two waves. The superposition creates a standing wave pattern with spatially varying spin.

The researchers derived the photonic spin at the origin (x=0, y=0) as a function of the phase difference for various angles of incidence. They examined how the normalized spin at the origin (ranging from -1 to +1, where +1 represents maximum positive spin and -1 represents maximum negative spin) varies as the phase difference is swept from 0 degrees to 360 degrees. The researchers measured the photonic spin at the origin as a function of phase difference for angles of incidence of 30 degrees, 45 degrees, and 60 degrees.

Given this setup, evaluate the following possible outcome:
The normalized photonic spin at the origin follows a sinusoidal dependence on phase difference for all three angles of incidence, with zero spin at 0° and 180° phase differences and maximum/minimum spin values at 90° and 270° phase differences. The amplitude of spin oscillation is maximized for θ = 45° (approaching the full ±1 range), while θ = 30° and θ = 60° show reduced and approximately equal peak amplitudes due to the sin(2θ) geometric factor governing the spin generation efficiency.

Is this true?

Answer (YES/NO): YES